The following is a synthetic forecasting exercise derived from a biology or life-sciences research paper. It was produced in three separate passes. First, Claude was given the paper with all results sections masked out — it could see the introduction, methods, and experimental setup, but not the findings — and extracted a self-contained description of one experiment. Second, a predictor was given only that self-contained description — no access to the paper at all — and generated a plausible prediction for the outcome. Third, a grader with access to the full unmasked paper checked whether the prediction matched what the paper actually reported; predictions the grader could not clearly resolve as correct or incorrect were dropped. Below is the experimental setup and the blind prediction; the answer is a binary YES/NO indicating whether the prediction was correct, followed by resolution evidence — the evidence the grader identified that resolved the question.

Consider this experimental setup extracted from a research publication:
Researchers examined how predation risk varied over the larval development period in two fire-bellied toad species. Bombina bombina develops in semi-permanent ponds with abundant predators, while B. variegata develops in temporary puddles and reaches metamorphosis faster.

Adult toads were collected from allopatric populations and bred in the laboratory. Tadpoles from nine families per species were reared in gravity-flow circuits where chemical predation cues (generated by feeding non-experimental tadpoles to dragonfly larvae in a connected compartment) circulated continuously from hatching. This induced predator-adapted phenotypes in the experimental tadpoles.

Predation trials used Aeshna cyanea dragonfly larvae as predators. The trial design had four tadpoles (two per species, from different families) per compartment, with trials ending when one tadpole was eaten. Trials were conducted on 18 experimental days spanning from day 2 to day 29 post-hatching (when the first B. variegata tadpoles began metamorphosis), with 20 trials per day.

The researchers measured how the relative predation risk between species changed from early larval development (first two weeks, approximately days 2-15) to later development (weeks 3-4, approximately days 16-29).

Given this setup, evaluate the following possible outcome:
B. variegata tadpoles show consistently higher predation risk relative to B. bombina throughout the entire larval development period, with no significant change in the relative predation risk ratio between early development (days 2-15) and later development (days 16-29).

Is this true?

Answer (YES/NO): YES